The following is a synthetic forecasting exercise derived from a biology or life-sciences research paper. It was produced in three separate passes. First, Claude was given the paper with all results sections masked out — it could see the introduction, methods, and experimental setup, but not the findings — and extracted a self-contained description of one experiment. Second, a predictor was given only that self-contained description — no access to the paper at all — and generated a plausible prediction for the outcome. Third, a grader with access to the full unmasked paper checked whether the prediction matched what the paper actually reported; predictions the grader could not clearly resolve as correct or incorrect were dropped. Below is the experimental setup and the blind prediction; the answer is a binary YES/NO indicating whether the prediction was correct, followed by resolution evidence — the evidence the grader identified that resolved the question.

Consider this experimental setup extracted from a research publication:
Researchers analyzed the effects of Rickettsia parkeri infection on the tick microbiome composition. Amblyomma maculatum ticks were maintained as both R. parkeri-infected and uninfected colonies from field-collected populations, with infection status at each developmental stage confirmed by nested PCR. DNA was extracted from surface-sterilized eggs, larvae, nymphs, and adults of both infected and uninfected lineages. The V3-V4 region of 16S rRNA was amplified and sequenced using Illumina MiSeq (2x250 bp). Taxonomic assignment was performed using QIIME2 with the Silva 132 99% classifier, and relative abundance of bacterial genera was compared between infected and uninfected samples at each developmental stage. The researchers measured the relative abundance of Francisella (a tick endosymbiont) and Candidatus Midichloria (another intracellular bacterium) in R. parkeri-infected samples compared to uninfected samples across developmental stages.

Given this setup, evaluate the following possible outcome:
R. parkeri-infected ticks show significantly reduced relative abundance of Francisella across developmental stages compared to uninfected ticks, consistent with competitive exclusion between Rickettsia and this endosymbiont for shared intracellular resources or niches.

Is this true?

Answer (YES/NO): YES